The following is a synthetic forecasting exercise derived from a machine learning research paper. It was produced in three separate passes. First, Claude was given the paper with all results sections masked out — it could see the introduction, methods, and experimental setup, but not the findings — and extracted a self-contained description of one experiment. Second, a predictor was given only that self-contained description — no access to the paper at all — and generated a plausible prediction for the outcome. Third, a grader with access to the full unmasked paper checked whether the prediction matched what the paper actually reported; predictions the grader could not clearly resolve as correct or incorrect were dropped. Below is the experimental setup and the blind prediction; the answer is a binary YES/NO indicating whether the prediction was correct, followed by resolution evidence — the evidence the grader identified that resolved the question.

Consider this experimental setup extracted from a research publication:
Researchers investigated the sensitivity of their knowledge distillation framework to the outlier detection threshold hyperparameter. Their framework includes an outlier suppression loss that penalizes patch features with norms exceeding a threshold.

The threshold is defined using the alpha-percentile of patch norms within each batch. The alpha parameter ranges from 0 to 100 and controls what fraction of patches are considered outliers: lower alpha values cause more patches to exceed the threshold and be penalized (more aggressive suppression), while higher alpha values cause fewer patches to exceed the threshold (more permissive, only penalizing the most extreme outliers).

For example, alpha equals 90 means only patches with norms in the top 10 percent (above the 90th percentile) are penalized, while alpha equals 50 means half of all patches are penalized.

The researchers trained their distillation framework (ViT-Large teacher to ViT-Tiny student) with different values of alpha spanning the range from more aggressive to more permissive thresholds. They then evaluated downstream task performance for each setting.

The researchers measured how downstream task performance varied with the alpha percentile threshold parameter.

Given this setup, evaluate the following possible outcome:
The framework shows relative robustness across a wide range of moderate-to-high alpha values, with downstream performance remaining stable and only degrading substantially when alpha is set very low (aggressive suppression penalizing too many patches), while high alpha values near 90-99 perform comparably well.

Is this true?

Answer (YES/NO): NO